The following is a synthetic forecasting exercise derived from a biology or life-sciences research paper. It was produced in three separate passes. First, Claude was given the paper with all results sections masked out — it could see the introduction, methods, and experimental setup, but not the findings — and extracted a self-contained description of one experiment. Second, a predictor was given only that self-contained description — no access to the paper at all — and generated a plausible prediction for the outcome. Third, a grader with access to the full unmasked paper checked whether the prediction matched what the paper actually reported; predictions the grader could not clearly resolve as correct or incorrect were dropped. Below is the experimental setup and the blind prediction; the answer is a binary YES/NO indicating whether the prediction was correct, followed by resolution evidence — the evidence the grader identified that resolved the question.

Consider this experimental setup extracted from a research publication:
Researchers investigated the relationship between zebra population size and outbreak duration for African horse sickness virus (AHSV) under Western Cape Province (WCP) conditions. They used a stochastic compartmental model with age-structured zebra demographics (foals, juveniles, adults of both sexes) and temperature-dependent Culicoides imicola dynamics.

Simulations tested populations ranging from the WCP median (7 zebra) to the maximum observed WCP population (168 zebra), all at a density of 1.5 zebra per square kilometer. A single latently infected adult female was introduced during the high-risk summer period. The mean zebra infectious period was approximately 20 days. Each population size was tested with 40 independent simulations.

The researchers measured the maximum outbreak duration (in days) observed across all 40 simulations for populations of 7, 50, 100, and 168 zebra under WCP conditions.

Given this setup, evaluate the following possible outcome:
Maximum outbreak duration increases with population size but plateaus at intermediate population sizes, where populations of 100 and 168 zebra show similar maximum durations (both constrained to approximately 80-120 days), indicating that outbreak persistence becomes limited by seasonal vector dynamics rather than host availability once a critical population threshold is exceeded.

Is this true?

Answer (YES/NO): NO